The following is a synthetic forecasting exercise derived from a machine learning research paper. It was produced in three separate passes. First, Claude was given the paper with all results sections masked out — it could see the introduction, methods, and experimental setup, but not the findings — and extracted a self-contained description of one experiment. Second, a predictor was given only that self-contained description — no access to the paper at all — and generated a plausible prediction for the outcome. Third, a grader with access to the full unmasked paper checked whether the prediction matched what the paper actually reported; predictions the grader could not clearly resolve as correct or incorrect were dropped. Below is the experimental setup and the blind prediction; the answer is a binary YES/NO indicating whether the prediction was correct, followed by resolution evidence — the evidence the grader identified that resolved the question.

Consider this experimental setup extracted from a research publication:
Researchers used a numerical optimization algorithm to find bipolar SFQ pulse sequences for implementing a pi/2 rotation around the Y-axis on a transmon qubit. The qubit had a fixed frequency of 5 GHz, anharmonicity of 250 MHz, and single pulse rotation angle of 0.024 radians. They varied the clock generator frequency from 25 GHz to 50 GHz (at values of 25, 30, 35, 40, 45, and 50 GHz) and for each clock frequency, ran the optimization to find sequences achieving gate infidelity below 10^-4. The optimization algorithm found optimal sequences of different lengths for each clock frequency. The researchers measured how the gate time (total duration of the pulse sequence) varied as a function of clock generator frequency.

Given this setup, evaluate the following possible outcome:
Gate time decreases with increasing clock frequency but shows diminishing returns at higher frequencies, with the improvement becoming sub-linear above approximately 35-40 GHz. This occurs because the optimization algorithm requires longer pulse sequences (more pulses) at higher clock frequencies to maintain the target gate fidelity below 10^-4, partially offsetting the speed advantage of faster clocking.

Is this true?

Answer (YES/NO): YES